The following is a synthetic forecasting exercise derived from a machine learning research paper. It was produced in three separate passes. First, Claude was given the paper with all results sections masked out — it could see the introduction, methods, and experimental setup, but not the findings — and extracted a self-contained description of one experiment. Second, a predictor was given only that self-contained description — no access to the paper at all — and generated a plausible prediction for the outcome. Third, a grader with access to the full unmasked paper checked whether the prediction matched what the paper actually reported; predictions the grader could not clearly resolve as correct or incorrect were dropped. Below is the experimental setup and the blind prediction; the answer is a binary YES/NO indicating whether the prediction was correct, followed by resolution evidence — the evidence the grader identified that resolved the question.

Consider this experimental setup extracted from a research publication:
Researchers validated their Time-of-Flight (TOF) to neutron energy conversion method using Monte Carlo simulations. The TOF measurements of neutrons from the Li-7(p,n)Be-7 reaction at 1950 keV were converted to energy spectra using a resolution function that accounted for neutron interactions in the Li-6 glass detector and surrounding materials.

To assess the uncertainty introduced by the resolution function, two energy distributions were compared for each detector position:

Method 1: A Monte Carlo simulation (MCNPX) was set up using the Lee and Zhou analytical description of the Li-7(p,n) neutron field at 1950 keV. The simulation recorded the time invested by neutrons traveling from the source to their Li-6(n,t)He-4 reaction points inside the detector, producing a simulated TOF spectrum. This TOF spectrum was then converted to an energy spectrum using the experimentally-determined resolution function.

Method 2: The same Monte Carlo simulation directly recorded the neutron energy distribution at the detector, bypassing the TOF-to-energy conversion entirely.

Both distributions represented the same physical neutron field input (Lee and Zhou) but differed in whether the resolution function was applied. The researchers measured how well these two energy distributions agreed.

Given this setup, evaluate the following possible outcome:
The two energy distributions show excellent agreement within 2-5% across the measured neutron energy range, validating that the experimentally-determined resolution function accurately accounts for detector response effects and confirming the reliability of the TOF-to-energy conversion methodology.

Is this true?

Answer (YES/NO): NO